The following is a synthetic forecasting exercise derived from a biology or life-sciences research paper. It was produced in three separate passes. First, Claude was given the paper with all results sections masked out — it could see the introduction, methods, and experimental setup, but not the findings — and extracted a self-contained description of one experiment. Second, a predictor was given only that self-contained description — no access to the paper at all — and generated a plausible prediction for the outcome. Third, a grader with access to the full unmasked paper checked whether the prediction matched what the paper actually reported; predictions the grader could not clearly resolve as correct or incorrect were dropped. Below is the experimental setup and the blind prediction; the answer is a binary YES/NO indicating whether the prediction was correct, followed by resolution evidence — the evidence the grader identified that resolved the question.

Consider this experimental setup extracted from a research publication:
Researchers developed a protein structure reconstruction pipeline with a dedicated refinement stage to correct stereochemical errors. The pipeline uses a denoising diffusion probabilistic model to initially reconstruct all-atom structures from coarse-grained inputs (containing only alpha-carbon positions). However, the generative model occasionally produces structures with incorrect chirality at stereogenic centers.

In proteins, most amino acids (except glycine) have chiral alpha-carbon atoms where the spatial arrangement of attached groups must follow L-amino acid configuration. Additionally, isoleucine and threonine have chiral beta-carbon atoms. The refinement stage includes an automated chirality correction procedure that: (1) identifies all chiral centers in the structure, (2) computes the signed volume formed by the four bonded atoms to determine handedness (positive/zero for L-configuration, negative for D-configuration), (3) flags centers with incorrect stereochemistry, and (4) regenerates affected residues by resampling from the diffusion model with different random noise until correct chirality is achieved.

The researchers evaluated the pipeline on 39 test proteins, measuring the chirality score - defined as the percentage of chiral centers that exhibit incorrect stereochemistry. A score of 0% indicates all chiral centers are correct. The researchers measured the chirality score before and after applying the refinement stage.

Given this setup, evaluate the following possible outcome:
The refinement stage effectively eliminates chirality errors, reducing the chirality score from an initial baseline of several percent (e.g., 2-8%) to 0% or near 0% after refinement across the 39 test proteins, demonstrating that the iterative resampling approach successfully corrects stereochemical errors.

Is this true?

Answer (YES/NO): NO